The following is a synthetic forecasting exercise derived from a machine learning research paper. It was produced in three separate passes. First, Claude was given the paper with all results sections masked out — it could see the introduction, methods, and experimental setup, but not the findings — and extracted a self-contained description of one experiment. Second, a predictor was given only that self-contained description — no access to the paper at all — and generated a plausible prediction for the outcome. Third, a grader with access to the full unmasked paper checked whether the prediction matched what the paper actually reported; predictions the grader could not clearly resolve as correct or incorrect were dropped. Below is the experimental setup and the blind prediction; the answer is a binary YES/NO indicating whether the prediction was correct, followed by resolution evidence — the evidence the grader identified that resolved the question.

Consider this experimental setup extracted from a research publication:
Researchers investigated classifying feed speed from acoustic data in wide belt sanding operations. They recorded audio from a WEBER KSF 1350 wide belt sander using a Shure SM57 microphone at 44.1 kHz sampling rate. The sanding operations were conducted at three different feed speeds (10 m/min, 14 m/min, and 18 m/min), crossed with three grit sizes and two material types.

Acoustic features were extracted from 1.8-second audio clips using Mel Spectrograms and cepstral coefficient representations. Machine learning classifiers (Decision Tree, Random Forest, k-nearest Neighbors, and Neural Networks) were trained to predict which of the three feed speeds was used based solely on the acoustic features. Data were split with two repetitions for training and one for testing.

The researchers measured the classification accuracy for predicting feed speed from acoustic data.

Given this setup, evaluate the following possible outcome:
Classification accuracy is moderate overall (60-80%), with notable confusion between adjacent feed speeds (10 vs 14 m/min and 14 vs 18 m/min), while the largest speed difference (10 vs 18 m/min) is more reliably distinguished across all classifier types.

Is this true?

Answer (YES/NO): NO